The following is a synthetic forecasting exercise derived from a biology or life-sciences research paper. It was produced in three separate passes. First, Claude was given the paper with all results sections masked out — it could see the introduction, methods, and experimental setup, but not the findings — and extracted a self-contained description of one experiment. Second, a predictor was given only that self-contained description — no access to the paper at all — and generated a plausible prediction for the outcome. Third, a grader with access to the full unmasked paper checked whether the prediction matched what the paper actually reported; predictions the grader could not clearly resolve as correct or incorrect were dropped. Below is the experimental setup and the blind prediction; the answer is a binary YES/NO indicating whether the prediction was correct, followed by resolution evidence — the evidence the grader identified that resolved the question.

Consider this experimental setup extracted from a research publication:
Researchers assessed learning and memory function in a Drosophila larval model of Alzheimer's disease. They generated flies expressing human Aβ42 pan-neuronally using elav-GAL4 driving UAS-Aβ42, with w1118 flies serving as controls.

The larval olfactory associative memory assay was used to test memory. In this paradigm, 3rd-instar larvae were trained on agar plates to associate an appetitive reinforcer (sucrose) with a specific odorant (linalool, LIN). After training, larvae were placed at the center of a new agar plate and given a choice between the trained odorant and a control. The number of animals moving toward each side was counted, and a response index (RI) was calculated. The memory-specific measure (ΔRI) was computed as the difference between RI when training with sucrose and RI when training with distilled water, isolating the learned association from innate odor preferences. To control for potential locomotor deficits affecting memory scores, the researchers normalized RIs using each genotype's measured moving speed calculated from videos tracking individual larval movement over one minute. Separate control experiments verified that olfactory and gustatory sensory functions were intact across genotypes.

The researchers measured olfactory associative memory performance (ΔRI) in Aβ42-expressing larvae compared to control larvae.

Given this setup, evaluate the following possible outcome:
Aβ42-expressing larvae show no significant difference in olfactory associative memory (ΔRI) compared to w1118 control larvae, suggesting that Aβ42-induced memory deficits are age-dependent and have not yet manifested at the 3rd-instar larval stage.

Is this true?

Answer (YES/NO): NO